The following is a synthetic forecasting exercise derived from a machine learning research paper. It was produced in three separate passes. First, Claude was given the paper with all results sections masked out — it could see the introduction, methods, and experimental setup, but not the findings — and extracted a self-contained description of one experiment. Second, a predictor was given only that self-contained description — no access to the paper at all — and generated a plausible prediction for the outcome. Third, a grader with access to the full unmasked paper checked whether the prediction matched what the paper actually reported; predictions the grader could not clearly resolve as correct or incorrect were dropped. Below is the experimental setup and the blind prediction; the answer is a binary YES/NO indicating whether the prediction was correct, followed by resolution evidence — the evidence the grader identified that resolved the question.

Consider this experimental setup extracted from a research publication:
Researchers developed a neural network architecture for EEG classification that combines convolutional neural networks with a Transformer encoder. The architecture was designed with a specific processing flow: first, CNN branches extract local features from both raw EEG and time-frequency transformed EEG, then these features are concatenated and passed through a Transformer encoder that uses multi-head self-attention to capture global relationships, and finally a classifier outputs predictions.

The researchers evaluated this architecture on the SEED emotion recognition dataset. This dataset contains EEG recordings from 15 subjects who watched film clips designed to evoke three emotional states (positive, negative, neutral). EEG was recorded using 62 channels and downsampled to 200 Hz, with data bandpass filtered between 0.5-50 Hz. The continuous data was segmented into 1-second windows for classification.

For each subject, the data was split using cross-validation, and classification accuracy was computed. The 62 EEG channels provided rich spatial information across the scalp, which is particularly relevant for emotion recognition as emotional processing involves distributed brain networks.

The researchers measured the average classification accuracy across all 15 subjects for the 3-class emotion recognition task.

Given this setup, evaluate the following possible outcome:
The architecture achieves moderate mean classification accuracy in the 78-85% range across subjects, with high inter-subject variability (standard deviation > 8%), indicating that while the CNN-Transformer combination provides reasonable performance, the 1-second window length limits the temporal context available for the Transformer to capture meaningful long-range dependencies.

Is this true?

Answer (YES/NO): NO